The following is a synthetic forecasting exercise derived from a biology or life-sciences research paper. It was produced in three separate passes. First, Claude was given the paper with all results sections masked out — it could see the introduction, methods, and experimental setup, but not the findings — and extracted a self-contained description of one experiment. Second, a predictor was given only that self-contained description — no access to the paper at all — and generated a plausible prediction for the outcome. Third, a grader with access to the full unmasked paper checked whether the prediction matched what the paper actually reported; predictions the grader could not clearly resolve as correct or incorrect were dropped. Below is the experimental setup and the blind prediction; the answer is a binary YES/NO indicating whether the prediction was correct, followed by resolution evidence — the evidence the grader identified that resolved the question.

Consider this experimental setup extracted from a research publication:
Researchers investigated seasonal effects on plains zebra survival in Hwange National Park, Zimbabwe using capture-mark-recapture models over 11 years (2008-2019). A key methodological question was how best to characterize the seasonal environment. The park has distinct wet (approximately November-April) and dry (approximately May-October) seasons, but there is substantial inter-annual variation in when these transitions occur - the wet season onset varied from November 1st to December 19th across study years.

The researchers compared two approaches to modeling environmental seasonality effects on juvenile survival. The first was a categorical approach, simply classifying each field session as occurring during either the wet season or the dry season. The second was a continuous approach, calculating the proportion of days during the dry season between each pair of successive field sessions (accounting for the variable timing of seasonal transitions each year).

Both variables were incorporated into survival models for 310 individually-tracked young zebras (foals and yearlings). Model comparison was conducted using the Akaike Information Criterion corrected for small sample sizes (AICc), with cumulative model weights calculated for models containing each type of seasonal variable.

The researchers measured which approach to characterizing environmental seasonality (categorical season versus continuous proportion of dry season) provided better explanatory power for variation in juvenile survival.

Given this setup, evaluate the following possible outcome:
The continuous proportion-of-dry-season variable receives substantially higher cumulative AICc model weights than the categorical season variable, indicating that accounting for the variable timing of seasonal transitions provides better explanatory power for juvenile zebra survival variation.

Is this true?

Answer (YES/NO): YES